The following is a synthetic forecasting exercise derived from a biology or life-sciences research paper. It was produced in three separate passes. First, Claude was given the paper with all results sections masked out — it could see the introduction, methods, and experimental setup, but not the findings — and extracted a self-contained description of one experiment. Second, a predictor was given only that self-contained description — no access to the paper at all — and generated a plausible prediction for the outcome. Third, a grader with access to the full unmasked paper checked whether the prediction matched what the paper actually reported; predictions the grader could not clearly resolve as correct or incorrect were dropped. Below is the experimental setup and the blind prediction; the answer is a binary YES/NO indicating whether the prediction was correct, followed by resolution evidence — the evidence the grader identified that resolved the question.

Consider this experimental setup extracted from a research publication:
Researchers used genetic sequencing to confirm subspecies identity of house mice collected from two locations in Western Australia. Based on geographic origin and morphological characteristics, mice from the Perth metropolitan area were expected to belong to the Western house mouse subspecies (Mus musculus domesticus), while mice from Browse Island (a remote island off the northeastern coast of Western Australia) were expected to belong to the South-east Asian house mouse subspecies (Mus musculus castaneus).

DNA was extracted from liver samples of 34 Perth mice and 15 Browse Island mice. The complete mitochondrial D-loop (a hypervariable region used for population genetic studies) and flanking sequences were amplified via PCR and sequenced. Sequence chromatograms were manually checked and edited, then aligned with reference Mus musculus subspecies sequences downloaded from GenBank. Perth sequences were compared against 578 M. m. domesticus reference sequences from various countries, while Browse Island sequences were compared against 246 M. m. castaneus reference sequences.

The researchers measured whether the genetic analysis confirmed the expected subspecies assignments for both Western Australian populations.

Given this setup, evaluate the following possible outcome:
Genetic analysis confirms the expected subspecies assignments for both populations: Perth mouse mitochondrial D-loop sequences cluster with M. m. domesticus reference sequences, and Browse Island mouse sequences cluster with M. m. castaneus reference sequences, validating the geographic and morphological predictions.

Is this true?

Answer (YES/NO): YES